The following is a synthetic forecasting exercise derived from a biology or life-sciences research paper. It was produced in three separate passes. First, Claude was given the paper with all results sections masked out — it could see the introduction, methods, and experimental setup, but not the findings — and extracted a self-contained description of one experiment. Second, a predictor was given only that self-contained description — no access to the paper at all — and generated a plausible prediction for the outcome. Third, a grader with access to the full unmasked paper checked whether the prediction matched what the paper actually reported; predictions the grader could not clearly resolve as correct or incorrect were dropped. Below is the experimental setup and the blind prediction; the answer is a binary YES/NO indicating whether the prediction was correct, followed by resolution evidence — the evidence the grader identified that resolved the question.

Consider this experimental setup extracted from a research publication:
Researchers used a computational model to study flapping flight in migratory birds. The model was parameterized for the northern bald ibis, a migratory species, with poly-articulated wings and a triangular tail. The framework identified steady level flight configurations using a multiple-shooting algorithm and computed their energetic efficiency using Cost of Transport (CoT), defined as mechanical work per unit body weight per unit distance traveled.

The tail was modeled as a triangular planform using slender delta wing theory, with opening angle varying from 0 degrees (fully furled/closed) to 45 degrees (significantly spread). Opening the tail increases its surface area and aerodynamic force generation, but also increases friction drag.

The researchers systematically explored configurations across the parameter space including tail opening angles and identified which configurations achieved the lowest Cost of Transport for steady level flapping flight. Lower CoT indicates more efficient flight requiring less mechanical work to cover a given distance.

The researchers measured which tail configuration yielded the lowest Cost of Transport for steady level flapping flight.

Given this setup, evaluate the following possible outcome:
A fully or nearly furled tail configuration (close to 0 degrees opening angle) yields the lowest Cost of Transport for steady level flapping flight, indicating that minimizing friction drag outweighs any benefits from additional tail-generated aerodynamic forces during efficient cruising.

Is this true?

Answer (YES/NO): YES